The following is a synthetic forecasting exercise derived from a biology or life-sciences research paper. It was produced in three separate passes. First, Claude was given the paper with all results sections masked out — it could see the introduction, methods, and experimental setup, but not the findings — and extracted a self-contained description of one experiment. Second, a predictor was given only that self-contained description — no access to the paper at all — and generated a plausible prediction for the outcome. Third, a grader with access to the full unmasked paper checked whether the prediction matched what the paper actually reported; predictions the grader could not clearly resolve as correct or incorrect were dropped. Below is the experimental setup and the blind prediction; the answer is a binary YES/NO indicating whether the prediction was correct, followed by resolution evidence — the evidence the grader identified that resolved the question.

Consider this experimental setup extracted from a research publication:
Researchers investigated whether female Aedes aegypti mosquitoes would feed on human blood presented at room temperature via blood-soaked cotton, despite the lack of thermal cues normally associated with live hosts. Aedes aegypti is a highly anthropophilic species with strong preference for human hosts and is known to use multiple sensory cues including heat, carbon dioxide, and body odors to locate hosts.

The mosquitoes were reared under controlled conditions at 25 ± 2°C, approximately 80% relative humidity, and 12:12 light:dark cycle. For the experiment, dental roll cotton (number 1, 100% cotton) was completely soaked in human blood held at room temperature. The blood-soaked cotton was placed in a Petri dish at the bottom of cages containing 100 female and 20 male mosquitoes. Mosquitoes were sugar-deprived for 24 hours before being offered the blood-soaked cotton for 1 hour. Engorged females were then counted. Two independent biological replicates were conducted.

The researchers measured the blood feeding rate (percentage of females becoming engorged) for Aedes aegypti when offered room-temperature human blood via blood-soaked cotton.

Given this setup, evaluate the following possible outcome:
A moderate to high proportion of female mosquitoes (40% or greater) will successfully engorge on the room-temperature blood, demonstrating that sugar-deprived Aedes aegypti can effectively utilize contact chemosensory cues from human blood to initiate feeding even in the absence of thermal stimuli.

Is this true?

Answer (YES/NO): NO